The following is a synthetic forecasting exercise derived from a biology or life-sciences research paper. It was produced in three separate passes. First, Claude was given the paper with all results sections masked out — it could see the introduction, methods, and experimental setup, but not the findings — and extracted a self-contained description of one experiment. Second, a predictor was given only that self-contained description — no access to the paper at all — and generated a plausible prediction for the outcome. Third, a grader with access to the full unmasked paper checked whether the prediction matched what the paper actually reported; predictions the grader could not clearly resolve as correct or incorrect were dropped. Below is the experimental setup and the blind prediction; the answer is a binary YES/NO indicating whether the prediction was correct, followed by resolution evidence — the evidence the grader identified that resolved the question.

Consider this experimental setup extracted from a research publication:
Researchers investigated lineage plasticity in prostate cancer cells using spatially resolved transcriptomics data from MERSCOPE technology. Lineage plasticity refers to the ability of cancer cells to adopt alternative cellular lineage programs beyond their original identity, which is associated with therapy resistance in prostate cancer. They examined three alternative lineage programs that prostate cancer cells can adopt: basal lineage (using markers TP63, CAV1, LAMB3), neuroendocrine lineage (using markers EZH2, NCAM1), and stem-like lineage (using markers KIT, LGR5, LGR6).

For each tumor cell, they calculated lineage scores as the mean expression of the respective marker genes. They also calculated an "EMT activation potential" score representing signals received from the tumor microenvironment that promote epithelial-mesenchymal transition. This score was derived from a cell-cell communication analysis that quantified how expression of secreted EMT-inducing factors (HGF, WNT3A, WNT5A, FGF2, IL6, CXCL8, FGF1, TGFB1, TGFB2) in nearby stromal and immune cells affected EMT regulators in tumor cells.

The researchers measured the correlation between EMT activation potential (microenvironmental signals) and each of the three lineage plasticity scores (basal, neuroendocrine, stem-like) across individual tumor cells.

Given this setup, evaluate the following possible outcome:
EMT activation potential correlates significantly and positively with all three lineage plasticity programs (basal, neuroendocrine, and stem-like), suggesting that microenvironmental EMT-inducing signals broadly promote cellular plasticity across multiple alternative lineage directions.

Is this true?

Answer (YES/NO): YES